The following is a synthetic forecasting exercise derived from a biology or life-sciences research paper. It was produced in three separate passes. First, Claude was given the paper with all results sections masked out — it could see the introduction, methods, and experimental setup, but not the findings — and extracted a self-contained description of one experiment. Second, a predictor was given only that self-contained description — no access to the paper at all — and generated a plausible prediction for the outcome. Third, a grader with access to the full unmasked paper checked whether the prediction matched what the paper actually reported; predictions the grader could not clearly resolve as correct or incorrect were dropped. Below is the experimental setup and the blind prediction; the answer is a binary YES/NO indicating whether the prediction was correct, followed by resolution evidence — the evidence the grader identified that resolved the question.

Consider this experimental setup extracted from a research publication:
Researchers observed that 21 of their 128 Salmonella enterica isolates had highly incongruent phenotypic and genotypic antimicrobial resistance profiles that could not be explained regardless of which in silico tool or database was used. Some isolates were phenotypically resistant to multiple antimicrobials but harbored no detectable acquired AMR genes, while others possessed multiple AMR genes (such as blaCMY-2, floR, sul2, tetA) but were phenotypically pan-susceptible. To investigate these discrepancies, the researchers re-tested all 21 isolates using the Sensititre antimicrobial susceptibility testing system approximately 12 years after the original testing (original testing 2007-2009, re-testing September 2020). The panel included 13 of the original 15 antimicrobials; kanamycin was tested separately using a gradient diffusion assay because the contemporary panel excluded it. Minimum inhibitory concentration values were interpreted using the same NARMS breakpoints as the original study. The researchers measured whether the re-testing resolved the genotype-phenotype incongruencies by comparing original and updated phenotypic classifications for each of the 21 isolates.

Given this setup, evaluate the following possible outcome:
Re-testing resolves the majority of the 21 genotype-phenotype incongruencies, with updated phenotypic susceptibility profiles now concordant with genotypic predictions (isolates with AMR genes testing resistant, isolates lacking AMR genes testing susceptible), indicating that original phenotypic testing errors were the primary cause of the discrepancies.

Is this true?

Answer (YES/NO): NO